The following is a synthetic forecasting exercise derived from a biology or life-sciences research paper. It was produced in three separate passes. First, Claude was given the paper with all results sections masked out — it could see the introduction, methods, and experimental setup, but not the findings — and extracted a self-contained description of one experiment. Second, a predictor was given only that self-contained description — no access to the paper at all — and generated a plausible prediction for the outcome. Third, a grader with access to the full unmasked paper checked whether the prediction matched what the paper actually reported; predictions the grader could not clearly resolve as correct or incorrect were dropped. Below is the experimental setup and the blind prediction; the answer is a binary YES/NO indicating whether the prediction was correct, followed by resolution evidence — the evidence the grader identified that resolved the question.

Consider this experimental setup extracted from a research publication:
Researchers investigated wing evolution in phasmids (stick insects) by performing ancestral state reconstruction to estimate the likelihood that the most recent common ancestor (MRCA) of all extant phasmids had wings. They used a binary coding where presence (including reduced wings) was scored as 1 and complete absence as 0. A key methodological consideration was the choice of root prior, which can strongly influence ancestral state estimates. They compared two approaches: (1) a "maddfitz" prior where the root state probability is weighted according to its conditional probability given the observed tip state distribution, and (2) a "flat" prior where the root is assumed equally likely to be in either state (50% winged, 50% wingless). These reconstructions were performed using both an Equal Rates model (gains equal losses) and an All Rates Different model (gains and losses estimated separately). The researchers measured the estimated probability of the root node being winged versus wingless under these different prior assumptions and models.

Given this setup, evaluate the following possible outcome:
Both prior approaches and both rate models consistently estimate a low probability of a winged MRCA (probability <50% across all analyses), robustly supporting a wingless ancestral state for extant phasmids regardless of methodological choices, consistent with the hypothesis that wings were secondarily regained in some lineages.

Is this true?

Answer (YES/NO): YES